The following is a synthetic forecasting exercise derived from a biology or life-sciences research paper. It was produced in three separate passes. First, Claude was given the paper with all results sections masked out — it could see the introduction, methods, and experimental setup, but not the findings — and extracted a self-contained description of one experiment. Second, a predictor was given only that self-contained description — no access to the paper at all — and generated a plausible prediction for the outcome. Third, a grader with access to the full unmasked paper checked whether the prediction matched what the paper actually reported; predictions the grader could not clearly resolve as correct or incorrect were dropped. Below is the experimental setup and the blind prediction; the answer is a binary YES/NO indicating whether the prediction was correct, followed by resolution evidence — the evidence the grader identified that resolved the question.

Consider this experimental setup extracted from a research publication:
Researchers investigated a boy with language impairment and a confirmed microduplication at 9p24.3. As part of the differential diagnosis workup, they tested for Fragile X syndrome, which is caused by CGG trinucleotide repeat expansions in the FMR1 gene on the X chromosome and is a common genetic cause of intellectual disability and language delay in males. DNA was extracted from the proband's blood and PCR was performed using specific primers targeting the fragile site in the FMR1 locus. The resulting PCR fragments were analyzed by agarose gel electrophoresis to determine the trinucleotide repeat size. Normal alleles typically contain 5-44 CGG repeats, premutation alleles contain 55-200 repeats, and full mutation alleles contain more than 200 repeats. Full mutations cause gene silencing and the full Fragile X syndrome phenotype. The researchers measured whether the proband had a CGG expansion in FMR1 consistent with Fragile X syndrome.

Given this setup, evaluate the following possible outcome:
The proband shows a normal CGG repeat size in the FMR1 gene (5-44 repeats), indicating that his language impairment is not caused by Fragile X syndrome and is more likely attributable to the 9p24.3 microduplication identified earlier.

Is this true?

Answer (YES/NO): YES